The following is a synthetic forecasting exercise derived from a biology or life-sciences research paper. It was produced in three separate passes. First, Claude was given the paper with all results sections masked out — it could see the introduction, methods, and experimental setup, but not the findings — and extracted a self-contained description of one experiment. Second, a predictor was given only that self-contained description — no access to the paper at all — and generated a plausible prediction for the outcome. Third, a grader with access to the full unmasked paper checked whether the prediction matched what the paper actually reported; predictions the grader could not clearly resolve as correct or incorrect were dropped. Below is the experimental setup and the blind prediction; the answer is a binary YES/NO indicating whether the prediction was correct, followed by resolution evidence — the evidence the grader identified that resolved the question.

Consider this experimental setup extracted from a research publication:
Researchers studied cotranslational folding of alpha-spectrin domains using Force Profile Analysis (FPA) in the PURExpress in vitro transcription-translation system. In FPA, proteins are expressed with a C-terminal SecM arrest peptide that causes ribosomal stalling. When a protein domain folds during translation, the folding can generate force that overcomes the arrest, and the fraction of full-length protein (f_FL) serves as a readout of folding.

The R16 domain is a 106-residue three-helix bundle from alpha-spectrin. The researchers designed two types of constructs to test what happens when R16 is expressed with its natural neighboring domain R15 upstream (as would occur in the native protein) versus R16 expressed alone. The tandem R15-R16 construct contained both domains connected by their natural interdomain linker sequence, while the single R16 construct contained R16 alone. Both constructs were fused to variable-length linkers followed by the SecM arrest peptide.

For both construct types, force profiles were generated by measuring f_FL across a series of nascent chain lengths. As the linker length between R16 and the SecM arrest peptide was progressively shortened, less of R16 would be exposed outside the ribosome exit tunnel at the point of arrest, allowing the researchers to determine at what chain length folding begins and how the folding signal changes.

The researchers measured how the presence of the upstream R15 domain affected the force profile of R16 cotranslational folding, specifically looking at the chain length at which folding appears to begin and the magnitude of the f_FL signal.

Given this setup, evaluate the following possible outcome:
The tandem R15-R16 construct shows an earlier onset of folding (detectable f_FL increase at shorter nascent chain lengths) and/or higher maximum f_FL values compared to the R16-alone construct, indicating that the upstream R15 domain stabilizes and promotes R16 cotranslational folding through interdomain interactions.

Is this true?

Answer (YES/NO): YES